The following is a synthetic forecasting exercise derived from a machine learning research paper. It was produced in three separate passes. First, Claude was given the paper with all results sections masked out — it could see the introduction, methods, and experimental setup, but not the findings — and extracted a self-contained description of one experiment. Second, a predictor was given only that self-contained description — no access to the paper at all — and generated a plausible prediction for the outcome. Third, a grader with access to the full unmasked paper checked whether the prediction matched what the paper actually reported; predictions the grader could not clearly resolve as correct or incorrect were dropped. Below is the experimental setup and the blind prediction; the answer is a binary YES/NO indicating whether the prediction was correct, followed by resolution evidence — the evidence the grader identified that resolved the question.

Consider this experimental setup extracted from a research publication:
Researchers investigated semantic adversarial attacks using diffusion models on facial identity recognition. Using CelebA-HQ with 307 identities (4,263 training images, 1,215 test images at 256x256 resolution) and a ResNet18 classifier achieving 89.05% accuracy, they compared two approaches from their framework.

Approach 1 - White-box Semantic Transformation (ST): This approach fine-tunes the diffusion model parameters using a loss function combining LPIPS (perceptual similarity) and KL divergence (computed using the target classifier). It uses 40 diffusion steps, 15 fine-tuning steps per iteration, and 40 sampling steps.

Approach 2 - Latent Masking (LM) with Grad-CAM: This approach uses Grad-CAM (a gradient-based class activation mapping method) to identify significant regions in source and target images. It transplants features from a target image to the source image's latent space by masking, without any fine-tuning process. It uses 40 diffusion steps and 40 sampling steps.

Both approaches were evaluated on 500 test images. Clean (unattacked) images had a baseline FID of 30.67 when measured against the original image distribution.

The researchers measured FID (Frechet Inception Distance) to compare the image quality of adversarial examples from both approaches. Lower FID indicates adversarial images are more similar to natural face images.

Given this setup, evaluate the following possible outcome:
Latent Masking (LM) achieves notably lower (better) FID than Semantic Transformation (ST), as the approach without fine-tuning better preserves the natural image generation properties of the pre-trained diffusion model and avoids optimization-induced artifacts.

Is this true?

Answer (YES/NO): NO